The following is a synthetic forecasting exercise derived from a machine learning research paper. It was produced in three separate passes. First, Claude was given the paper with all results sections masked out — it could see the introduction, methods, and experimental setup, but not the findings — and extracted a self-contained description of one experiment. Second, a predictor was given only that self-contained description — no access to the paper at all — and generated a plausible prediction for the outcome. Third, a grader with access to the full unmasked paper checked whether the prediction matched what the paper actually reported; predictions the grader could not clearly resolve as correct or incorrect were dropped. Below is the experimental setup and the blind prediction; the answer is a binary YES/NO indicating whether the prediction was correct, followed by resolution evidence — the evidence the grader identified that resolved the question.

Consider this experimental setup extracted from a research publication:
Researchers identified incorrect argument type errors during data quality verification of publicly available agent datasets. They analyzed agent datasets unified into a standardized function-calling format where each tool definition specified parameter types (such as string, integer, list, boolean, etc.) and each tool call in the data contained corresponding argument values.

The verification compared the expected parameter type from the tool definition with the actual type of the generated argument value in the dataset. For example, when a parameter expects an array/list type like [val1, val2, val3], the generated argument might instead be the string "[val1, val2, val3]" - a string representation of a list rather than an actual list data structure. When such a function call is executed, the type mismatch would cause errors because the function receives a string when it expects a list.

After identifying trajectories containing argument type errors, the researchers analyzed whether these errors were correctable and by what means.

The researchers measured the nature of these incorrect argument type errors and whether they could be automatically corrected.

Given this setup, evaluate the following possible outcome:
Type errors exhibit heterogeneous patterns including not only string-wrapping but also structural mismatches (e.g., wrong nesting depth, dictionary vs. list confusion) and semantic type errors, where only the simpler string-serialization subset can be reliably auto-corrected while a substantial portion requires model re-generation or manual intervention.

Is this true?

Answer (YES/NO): NO